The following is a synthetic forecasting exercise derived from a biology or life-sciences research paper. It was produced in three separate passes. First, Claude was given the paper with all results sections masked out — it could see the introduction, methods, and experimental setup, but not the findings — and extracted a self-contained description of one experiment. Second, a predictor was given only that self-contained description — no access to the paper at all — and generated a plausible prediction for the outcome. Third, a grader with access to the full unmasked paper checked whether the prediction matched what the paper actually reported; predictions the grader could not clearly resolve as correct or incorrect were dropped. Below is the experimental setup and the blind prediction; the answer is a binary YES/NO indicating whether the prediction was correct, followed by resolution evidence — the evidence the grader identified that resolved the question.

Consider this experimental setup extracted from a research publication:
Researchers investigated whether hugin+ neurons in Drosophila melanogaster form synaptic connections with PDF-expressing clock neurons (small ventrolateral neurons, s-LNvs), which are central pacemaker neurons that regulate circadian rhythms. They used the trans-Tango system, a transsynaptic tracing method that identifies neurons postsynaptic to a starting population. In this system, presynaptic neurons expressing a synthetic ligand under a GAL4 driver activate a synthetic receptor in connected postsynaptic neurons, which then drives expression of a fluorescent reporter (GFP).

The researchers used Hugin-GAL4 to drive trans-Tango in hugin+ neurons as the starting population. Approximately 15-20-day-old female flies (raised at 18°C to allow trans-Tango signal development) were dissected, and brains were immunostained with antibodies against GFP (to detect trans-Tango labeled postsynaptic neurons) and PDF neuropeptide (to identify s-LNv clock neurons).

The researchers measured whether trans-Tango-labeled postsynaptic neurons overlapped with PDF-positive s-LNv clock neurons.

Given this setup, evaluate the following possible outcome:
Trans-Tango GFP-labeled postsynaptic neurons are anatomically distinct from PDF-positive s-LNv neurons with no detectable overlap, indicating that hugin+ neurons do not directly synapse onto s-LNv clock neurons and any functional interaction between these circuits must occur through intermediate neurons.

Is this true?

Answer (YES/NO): NO